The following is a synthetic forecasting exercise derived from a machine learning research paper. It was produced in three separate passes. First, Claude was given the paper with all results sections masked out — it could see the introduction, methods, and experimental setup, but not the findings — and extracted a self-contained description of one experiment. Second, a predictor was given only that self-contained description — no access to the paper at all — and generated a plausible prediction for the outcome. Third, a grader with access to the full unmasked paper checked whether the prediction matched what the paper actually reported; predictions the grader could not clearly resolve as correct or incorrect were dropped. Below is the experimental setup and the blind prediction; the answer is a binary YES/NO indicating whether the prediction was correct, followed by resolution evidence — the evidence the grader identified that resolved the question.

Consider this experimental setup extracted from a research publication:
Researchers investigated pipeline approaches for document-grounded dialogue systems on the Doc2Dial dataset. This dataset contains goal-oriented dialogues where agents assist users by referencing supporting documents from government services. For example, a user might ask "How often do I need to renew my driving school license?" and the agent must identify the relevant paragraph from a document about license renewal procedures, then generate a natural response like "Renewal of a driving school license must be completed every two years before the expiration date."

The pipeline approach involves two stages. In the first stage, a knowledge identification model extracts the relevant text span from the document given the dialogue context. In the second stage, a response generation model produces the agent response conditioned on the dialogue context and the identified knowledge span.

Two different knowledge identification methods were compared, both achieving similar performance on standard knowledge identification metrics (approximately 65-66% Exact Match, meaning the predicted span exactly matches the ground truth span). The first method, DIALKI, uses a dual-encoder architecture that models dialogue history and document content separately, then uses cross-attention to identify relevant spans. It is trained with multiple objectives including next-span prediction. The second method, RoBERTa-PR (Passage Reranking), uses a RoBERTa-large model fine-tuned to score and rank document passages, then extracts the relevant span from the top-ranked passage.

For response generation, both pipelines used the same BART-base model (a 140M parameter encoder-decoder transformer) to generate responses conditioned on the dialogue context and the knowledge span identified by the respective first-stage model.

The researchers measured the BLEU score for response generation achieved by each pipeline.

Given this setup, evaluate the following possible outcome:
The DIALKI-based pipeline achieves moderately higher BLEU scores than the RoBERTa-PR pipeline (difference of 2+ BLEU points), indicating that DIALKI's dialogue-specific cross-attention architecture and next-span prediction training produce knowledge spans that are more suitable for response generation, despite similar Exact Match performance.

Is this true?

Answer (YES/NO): NO